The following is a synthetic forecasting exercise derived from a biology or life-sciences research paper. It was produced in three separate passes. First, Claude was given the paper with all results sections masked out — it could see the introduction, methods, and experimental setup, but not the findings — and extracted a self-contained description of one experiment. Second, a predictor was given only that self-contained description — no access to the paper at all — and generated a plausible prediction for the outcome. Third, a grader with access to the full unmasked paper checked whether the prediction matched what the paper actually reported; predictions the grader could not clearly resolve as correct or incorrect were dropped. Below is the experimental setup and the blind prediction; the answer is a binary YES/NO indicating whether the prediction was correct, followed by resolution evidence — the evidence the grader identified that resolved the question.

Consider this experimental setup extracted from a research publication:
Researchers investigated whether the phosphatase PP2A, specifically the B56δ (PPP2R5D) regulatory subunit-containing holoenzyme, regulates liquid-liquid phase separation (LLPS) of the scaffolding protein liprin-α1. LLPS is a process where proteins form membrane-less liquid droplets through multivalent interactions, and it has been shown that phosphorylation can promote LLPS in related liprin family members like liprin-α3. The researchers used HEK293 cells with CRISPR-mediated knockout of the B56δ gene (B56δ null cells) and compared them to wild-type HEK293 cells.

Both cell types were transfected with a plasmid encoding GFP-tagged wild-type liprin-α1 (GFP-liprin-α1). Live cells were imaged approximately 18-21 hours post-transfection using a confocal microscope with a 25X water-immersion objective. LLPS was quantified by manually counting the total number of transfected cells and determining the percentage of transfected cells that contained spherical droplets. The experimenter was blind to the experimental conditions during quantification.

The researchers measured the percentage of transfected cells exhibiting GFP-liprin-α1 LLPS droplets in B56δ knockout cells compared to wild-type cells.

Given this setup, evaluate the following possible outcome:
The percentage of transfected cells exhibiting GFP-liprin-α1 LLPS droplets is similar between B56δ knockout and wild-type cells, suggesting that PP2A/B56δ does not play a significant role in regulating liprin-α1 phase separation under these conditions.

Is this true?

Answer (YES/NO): NO